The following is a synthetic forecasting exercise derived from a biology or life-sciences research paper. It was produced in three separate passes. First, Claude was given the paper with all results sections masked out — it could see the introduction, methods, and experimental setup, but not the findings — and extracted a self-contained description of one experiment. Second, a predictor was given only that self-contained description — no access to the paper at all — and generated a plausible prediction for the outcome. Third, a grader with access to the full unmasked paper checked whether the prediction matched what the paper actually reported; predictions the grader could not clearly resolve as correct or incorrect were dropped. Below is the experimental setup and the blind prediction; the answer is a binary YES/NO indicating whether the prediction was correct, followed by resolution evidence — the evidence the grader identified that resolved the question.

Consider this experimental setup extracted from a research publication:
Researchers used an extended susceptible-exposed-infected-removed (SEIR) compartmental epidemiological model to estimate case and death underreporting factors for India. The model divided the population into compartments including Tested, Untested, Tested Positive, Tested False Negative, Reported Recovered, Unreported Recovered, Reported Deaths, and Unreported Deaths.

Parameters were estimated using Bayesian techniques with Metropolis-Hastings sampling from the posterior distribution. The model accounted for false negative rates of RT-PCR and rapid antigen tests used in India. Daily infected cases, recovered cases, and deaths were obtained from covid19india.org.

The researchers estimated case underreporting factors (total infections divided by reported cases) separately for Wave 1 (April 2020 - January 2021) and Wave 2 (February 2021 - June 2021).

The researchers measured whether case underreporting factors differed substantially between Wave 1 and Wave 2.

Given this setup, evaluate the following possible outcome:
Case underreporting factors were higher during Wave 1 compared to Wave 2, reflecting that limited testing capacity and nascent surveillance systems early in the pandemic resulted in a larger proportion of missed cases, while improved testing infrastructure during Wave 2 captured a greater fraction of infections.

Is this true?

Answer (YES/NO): NO